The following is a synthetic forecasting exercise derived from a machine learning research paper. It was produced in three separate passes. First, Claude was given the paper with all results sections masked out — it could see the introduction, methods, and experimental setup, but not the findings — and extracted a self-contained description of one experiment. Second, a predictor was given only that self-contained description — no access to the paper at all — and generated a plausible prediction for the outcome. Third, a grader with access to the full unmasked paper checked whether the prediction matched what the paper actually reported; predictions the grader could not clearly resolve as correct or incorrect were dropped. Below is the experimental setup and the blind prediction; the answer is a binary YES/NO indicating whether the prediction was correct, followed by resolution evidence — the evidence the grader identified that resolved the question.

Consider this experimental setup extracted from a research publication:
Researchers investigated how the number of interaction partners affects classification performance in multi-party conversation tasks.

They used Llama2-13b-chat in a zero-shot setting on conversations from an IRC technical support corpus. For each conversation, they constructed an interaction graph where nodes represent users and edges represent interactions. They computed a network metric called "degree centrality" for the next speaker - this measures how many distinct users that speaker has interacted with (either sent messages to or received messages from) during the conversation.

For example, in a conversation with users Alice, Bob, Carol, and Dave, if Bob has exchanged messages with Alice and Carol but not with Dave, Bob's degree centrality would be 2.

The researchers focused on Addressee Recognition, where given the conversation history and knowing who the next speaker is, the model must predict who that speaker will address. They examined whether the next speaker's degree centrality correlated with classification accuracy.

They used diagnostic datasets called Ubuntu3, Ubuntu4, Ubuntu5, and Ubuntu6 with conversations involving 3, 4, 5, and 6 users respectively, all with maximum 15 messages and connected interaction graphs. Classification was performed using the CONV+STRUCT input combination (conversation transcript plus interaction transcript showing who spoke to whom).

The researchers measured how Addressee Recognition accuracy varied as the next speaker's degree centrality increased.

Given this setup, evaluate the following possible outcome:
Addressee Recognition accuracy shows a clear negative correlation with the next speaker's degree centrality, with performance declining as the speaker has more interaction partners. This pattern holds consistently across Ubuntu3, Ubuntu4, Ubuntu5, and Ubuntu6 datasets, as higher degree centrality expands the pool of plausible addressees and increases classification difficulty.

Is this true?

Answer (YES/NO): YES